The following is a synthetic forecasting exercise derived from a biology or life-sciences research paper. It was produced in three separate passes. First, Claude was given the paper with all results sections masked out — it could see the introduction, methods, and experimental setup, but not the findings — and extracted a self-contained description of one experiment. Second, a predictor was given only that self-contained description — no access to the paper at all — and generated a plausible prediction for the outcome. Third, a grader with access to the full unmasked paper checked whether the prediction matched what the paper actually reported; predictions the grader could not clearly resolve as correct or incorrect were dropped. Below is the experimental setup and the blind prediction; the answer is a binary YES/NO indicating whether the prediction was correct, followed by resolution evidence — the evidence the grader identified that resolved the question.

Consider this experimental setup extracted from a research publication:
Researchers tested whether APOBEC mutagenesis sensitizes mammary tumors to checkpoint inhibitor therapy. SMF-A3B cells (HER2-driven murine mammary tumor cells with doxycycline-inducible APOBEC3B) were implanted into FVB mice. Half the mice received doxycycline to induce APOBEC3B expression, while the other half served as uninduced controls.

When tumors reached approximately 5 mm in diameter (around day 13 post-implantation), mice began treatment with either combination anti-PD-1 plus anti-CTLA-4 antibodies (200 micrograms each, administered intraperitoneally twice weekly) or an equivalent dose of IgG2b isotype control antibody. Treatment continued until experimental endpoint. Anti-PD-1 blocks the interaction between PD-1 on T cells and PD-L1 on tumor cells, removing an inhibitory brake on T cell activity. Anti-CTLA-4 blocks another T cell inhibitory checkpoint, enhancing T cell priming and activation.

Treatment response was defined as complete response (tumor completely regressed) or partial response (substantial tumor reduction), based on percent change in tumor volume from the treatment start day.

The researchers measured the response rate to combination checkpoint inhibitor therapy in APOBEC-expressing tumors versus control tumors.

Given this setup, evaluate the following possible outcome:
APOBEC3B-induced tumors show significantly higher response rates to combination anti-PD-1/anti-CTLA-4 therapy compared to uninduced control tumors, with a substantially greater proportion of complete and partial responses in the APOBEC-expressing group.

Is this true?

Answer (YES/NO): YES